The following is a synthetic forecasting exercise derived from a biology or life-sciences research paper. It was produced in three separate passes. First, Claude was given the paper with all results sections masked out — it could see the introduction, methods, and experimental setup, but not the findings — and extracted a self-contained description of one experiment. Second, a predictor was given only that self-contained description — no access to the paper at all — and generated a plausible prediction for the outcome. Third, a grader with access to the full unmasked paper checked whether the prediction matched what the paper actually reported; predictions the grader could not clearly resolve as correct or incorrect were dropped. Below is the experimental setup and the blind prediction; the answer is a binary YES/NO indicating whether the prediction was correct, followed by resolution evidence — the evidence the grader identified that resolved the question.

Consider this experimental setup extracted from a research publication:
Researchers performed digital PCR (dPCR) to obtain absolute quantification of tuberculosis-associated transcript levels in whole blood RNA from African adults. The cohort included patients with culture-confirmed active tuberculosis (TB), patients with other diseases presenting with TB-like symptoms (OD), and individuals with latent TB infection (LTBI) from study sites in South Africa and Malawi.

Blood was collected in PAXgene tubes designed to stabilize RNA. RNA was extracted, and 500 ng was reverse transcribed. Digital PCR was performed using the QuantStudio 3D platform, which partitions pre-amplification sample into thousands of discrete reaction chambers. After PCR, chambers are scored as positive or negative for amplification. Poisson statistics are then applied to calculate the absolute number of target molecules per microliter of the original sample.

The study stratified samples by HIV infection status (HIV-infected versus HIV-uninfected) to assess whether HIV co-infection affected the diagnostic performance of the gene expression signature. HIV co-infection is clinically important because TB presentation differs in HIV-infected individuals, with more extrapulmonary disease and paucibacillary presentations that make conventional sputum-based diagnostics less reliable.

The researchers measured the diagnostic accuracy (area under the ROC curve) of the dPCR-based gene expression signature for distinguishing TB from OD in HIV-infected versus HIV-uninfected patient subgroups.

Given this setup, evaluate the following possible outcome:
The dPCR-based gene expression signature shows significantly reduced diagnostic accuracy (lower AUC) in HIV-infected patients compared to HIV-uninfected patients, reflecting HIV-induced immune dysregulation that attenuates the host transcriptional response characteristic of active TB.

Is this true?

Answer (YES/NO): NO